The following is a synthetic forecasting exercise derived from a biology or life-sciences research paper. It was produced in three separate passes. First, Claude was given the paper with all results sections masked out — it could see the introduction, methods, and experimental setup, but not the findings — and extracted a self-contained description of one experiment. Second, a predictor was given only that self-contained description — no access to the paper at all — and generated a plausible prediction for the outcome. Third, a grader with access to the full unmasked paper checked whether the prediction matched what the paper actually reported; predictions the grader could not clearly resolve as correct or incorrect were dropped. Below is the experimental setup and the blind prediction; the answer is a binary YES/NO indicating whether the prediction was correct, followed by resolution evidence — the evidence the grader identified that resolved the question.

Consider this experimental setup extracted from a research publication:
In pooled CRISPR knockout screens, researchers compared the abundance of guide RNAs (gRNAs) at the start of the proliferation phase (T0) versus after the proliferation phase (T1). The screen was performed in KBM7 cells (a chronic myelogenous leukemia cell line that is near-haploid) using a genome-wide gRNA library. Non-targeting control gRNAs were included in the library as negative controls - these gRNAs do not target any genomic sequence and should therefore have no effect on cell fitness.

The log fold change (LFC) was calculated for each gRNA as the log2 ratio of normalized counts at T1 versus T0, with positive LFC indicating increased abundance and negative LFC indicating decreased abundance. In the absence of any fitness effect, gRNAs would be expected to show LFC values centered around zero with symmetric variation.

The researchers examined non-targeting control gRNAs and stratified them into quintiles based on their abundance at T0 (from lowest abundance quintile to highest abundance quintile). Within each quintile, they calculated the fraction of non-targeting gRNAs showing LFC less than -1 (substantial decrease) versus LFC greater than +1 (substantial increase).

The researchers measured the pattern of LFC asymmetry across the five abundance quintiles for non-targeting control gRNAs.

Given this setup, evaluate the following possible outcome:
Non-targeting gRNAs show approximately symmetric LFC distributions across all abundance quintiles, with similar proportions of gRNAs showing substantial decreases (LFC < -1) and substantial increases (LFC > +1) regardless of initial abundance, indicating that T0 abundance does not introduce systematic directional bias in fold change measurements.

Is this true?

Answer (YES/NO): NO